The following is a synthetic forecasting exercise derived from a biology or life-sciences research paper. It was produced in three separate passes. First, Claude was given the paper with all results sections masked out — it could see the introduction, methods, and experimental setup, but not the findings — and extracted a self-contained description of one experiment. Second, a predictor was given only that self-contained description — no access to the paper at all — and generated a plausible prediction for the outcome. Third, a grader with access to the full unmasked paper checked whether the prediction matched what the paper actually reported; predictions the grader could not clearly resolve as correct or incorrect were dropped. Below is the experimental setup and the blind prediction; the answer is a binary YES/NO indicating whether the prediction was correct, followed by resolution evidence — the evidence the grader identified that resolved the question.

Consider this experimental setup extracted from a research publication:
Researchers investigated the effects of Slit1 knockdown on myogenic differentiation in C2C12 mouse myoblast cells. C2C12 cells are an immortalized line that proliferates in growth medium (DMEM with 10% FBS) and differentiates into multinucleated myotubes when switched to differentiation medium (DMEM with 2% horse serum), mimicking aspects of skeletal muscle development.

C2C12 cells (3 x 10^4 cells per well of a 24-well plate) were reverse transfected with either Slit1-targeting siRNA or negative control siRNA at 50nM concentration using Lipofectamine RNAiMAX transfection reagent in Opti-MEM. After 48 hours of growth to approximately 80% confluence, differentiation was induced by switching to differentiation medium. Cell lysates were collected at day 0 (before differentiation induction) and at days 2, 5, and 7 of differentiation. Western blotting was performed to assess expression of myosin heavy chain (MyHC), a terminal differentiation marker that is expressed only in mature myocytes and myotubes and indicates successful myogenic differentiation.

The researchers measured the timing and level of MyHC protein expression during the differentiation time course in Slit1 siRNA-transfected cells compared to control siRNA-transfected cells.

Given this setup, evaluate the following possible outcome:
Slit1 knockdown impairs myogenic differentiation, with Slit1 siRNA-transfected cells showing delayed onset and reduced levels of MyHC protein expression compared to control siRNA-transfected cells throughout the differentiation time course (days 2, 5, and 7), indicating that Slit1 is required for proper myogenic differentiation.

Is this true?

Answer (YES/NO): NO